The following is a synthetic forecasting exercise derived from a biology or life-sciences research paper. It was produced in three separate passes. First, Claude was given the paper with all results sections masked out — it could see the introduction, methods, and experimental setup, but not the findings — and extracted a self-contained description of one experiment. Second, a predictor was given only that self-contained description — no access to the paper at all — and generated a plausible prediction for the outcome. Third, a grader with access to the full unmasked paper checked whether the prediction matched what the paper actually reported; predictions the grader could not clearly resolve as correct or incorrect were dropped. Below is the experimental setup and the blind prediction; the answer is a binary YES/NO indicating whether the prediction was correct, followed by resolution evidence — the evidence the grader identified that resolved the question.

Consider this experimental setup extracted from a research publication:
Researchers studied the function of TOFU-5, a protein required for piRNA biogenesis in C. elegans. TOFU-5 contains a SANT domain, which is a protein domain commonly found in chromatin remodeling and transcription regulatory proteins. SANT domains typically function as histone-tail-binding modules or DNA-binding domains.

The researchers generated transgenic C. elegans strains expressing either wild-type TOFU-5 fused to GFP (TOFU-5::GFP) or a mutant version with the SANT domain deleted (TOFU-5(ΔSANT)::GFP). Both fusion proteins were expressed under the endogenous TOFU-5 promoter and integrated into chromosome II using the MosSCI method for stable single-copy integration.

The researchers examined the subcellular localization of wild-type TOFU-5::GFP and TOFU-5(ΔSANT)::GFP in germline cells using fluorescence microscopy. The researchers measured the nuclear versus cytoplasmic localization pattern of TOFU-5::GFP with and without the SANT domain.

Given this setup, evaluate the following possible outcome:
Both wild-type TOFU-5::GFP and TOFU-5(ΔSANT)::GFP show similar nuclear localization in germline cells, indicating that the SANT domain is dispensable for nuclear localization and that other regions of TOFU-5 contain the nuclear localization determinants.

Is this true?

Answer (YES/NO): NO